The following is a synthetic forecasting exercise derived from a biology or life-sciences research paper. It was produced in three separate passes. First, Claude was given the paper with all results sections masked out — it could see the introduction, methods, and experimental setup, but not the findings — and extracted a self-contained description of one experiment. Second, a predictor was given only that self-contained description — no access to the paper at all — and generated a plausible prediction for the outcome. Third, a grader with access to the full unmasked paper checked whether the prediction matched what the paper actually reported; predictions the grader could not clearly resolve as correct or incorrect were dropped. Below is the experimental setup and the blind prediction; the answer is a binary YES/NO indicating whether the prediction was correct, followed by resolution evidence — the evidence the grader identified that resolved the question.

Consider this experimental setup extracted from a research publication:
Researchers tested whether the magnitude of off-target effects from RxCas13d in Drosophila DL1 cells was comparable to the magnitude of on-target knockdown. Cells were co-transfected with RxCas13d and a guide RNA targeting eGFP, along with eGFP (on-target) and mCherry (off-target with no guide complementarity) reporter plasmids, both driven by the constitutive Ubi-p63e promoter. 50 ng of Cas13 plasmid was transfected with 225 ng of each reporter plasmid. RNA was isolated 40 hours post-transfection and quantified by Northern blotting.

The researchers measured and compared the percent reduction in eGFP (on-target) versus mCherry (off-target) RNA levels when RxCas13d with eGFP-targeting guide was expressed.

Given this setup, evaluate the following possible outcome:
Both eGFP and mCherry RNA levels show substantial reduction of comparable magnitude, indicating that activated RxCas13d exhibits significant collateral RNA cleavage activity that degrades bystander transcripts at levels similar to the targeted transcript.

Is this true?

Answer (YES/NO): YES